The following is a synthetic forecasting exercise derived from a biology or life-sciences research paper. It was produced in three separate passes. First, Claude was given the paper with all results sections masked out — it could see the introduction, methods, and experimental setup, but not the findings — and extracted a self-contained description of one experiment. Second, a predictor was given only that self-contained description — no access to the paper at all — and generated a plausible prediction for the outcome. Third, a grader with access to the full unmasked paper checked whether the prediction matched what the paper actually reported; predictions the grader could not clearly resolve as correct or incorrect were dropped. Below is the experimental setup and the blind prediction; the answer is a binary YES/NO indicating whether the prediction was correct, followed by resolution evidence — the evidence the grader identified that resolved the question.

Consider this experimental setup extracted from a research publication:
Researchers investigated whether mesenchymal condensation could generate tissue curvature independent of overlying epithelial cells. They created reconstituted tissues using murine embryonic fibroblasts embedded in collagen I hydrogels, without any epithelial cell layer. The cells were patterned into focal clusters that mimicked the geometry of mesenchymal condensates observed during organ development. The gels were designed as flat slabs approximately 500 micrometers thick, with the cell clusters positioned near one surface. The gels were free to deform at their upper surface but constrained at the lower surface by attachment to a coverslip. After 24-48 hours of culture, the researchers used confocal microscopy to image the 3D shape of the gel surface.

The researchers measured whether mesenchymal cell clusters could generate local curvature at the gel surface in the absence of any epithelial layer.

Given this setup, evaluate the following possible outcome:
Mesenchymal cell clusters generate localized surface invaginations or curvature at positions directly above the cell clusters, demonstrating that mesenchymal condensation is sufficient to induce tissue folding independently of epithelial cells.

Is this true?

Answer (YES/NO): YES